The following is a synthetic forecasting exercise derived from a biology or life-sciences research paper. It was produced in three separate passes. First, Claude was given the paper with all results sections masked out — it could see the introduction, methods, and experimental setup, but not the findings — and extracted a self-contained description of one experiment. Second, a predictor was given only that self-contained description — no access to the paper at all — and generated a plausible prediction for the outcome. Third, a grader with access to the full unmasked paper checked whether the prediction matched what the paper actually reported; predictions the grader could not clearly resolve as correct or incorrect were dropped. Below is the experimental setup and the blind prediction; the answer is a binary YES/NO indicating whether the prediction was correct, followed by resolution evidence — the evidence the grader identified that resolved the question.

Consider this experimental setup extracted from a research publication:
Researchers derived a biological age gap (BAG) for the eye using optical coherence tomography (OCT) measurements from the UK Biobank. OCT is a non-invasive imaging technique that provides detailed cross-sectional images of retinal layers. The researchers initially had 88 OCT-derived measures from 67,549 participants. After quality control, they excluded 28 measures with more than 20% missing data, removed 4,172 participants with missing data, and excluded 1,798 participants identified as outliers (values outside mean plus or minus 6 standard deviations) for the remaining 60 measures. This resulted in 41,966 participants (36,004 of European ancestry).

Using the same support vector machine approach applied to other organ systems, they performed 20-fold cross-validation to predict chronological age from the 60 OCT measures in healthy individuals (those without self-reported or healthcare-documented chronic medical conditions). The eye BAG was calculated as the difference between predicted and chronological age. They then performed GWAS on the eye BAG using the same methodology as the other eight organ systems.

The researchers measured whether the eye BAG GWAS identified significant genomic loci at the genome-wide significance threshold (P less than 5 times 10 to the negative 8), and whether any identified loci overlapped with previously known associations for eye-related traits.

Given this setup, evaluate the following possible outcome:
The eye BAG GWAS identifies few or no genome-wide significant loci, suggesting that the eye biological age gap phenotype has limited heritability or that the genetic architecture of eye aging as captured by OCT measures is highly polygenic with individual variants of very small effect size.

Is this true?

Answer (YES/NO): NO